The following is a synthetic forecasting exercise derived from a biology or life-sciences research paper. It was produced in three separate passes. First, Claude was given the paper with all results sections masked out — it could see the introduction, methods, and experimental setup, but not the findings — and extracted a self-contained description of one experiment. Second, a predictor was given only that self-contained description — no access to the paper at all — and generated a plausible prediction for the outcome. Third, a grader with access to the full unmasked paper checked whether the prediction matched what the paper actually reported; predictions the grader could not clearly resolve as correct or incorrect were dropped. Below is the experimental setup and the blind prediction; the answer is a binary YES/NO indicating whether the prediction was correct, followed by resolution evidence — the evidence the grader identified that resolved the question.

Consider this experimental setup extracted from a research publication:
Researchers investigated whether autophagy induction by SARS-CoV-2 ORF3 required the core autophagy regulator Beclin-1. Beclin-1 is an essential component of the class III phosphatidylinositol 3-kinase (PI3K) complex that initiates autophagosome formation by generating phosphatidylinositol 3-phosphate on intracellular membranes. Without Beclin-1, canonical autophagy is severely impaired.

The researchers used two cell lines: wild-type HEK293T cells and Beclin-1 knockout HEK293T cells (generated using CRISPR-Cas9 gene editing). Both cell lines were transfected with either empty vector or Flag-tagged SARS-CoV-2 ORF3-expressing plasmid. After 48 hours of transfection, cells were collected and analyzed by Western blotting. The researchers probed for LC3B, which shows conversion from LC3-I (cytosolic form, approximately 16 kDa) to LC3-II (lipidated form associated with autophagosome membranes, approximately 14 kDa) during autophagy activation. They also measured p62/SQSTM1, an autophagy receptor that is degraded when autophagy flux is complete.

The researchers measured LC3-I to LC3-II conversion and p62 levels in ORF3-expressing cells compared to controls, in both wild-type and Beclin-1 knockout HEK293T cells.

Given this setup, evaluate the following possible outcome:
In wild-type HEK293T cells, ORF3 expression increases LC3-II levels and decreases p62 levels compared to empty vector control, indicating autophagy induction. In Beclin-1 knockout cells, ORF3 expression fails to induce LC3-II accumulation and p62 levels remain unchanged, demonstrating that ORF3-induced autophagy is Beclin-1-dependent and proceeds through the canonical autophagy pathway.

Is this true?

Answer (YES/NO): YES